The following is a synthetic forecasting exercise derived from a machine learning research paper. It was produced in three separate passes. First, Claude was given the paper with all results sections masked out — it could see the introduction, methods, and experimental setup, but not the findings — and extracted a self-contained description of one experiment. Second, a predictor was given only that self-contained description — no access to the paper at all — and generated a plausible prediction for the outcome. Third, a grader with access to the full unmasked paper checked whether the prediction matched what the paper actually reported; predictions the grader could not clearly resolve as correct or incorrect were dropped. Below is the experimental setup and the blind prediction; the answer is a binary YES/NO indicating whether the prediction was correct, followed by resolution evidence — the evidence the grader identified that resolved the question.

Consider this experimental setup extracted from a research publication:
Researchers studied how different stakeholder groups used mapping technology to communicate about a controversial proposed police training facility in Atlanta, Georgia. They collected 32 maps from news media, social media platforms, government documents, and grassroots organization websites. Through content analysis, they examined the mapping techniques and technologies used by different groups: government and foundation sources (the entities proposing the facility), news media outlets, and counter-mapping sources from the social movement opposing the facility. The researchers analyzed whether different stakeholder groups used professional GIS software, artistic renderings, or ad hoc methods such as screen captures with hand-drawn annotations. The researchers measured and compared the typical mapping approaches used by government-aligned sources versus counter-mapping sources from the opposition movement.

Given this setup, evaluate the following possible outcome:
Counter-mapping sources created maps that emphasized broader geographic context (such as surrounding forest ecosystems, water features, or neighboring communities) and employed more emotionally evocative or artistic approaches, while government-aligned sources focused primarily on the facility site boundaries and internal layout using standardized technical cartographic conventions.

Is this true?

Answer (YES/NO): NO